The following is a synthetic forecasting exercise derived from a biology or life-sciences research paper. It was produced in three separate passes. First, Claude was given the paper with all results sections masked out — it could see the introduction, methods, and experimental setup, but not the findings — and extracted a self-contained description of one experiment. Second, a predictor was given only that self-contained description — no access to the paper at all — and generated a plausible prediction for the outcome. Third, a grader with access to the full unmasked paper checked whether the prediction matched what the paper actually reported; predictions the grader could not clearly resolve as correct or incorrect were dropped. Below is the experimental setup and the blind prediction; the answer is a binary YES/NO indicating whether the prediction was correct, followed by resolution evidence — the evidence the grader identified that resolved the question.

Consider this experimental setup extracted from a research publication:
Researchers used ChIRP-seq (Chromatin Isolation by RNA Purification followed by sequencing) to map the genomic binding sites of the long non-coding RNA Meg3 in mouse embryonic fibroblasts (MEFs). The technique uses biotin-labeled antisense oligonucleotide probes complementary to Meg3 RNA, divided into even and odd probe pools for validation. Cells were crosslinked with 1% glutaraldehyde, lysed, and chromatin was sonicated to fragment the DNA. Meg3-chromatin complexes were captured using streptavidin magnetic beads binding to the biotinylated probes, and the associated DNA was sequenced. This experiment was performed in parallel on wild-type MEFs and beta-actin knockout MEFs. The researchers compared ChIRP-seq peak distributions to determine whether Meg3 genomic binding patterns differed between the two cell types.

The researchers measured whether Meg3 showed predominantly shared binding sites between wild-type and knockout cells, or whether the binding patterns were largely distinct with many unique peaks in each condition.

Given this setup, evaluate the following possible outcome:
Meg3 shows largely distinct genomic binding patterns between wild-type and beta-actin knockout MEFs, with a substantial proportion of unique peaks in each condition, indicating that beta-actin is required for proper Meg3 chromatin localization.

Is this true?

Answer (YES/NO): YES